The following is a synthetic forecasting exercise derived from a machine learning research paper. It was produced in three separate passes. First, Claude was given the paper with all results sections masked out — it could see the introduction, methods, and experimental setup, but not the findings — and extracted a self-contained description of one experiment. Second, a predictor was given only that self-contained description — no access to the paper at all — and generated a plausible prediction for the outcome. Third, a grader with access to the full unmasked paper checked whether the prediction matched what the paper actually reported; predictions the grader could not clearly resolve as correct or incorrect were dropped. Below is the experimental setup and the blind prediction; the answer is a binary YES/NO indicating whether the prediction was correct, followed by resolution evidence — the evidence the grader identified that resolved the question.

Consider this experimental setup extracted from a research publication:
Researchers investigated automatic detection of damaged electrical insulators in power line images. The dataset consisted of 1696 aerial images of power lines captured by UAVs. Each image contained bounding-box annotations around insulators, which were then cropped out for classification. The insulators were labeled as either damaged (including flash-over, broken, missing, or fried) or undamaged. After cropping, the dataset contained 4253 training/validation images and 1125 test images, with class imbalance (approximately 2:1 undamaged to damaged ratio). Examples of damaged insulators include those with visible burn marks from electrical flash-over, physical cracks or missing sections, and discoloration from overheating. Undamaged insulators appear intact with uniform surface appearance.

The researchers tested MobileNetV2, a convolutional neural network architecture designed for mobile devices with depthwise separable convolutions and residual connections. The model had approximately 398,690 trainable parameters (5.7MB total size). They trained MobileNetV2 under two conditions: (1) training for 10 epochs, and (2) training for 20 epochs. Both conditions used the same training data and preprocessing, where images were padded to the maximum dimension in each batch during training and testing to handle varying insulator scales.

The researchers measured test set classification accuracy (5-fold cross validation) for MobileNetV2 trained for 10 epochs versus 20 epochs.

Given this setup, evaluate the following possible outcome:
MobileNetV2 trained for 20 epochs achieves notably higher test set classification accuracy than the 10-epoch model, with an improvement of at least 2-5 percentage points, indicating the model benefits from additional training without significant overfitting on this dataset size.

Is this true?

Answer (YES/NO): NO